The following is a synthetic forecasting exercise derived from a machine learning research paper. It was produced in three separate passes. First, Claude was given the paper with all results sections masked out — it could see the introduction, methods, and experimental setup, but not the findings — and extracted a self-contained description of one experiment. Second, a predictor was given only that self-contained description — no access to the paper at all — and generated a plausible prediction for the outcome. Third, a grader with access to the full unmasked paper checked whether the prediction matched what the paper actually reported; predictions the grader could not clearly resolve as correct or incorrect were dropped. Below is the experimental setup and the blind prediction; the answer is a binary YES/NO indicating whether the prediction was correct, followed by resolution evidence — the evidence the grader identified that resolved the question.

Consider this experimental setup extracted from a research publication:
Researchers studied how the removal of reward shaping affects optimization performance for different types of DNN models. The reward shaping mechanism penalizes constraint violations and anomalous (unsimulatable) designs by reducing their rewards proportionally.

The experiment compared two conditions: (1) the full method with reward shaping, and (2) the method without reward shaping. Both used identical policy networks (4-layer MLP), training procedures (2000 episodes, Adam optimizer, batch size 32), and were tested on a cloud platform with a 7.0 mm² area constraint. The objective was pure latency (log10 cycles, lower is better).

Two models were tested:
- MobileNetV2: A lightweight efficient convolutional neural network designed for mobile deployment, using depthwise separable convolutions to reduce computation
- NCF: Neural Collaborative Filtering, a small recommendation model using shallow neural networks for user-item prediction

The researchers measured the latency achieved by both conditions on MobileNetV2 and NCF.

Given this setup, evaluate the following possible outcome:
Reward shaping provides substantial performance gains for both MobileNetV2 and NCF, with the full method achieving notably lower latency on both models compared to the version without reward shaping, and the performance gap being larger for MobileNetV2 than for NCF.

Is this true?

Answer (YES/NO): YES